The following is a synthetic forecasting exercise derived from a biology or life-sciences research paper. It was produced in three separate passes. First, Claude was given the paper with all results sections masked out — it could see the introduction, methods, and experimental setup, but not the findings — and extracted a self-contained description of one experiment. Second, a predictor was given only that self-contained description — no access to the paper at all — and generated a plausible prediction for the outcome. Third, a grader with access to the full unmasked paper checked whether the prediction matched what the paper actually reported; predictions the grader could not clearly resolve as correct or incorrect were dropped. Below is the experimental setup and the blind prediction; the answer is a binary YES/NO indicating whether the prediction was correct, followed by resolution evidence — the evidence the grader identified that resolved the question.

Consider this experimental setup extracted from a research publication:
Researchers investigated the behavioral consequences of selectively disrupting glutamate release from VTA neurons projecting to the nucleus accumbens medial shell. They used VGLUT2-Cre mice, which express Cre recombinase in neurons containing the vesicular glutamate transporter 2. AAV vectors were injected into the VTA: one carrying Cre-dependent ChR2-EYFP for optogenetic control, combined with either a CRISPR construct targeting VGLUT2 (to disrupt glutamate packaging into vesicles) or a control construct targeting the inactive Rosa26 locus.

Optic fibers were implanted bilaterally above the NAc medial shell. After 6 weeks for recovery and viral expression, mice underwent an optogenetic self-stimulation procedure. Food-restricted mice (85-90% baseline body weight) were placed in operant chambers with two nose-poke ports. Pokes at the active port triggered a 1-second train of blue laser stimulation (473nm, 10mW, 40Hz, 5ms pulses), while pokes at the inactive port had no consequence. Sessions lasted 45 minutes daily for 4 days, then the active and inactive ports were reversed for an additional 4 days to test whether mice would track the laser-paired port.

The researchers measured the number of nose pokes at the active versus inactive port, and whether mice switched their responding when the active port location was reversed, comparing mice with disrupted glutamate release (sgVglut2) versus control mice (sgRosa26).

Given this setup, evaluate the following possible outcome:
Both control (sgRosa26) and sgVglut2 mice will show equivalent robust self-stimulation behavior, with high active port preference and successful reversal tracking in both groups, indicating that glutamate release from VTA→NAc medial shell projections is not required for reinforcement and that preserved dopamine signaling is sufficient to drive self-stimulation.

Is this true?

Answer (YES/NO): NO